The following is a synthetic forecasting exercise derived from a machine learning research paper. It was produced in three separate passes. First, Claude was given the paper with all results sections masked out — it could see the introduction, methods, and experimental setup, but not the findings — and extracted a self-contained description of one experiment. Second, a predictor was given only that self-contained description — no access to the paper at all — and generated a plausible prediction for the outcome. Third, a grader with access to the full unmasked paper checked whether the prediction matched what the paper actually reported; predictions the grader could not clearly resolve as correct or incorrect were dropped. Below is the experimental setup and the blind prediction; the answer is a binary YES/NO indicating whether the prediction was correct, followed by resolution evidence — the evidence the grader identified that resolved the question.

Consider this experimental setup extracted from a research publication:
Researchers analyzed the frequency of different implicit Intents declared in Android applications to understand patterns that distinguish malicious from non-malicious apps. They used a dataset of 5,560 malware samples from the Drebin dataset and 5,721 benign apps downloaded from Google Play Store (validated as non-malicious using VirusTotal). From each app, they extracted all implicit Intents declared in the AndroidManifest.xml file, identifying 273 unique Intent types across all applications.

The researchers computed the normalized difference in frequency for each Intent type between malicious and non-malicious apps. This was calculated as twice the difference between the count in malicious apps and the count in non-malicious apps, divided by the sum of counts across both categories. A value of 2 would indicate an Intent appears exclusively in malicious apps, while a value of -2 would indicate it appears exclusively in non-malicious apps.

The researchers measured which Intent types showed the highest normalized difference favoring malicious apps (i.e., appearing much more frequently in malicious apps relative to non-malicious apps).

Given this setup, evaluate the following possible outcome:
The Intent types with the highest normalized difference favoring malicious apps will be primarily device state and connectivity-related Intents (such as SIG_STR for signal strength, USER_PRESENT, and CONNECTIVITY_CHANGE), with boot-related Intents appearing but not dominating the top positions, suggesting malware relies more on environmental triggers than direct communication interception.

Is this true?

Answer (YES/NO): NO